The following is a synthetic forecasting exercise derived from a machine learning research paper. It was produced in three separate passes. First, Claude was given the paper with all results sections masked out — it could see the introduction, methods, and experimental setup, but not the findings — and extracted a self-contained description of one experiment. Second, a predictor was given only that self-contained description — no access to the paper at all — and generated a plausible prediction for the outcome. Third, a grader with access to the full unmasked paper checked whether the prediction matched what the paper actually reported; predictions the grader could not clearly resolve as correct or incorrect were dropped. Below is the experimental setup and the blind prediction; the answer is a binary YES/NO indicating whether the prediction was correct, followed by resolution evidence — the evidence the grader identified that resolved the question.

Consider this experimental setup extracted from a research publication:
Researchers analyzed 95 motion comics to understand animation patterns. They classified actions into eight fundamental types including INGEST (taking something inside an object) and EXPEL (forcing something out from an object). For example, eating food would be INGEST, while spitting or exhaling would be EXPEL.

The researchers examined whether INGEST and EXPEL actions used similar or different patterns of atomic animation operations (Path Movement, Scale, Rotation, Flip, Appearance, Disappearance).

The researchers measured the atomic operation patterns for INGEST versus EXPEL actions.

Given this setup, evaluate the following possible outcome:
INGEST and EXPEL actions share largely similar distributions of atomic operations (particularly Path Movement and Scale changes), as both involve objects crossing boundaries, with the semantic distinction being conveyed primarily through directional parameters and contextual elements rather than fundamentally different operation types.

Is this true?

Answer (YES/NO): NO